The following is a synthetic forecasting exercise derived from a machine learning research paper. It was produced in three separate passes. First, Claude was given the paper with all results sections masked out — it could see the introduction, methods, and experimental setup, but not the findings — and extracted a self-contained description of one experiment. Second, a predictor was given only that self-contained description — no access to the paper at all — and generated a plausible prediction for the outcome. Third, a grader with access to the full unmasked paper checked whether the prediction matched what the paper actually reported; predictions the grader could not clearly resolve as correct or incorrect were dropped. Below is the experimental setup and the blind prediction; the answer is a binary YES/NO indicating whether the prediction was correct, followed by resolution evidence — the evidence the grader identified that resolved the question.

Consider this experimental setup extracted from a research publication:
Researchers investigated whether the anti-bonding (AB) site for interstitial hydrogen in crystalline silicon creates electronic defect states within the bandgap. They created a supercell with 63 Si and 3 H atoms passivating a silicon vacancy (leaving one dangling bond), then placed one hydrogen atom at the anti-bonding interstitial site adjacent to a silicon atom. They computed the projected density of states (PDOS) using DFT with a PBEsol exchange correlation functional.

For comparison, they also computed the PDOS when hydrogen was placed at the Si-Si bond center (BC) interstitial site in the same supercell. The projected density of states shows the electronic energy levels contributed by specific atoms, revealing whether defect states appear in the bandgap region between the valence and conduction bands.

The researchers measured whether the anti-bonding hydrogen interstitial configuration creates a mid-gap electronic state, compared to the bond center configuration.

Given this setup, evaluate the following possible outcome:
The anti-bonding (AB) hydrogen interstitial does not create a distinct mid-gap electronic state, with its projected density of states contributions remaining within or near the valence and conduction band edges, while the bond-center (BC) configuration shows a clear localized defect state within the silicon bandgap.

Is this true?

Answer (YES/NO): YES